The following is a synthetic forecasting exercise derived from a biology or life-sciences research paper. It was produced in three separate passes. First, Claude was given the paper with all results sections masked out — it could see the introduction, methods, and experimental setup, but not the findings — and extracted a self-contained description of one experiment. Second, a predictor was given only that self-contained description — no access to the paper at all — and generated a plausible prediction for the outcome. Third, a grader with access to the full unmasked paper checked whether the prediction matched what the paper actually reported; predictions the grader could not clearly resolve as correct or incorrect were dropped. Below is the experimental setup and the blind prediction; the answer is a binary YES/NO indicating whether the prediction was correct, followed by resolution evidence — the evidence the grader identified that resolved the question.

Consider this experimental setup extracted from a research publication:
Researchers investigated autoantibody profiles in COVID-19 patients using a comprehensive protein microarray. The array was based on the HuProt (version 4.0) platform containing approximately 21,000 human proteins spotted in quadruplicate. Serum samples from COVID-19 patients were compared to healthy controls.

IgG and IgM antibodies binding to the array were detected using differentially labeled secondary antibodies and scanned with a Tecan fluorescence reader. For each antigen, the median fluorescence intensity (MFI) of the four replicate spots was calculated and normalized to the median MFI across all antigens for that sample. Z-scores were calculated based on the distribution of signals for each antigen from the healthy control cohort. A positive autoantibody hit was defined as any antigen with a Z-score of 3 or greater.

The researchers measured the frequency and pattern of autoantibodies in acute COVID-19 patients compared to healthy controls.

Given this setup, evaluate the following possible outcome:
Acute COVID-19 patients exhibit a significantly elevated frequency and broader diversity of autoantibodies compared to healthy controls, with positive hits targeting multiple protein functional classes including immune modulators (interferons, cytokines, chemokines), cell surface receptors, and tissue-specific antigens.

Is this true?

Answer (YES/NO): NO